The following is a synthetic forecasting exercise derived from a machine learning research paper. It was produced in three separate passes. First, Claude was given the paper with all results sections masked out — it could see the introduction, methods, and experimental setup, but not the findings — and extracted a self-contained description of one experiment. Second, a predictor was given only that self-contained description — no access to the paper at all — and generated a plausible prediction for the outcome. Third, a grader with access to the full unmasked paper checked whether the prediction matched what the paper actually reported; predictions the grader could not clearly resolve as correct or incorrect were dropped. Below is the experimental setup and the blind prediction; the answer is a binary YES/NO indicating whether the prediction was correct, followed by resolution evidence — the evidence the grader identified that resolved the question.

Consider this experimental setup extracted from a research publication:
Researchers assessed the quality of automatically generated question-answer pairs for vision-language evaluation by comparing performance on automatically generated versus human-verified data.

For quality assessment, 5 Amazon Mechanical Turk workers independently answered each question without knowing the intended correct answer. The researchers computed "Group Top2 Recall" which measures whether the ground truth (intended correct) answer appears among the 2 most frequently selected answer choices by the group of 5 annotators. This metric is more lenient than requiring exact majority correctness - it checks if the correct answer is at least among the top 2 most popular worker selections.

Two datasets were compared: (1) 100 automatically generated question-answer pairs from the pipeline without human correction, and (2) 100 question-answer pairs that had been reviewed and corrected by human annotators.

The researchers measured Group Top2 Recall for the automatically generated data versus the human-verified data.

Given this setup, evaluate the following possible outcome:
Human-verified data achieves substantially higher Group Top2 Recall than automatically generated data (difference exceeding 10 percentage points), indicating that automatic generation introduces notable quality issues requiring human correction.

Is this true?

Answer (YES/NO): NO